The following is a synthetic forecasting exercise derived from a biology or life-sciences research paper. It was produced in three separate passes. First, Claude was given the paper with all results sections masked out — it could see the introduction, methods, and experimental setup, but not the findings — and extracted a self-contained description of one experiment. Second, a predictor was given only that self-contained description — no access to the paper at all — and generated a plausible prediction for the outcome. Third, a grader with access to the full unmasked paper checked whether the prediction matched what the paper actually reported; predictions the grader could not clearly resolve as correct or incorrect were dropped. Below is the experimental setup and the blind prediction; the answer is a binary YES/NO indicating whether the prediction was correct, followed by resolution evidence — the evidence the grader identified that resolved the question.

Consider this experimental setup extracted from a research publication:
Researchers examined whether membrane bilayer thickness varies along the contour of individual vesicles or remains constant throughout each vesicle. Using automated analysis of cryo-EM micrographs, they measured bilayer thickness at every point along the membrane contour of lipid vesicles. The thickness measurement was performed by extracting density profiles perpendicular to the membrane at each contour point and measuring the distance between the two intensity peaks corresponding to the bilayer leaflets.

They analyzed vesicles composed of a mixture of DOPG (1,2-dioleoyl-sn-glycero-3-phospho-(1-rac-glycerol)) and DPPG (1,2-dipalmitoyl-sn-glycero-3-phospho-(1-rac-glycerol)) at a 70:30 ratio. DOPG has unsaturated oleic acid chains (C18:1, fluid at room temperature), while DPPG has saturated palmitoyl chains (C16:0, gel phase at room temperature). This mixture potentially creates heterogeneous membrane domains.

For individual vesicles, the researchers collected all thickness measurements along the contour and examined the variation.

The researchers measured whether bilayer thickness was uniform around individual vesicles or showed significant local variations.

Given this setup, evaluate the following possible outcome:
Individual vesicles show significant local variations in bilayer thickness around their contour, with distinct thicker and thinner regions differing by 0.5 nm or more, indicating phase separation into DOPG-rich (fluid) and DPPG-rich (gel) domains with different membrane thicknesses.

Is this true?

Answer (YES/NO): NO